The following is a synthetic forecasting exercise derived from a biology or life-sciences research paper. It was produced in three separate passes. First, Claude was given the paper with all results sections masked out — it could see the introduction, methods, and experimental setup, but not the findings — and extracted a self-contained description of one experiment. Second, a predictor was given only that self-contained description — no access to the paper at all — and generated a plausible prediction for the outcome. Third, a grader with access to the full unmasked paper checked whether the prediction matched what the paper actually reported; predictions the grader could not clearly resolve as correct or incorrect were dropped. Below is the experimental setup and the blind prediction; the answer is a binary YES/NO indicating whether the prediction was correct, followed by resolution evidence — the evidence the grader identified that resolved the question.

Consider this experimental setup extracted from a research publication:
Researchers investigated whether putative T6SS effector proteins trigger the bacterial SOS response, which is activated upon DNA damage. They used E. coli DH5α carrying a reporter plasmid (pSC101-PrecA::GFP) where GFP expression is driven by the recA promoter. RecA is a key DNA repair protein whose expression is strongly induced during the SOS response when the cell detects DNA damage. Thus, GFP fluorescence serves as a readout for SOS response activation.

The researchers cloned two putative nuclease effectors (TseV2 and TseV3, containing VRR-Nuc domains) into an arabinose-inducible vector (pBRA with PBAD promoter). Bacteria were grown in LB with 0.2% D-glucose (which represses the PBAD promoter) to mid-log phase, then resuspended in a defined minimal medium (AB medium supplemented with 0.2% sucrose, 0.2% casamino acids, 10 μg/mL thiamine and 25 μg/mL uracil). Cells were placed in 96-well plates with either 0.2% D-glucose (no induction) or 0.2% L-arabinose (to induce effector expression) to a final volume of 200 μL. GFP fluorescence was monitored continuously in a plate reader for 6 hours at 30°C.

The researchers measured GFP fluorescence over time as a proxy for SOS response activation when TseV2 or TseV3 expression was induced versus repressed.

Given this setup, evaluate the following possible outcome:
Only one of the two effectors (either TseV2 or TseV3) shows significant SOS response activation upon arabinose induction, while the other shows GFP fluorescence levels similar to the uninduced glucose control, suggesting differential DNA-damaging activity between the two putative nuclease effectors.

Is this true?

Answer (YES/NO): NO